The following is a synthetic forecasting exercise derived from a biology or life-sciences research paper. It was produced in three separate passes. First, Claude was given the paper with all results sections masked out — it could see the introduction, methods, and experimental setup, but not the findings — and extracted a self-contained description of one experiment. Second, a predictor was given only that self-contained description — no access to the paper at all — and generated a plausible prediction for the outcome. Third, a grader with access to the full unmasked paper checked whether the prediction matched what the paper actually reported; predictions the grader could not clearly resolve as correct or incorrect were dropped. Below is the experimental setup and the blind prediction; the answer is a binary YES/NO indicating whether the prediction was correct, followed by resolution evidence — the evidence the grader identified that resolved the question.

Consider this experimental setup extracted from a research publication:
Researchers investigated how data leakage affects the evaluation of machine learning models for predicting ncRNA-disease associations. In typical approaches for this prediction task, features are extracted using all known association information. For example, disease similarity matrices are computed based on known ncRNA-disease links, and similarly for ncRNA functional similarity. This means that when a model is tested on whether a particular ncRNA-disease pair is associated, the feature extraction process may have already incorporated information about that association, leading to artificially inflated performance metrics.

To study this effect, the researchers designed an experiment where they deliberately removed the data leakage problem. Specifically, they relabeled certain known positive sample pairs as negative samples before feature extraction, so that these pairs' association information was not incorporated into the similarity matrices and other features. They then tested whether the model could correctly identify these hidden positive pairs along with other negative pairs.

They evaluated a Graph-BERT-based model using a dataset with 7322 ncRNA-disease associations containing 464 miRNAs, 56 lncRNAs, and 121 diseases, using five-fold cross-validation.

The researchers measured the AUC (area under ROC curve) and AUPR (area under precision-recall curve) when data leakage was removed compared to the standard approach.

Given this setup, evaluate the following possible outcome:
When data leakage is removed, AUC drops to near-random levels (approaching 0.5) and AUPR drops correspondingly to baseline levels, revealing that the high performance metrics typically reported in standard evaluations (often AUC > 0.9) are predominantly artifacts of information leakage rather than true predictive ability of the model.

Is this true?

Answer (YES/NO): NO